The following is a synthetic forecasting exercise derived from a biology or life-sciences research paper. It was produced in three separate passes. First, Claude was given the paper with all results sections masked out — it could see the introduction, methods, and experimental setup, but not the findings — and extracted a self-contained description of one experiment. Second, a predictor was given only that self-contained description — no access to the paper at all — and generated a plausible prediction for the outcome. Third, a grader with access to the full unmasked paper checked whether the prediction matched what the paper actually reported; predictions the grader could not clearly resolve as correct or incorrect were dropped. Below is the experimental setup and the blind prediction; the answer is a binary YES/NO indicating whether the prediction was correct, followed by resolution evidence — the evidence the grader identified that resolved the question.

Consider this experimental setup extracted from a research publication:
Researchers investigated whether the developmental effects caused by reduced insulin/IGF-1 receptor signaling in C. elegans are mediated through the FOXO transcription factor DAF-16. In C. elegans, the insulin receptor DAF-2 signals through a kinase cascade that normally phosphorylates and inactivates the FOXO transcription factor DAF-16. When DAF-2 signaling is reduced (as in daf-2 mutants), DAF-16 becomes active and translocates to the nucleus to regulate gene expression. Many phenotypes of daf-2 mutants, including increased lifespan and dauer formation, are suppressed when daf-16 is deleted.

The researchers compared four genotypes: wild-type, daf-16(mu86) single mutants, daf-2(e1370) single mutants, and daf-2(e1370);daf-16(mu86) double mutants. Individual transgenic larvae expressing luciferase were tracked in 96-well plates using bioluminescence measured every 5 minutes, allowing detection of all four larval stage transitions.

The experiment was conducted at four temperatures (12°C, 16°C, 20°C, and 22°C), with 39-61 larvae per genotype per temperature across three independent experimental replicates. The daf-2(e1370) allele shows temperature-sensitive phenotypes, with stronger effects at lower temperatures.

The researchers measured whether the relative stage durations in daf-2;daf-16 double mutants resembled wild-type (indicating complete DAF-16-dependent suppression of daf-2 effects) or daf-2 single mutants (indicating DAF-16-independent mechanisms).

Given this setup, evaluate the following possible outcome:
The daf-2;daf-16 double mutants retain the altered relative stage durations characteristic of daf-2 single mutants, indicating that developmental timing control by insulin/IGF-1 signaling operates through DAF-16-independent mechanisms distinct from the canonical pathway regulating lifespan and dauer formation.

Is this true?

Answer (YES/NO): NO